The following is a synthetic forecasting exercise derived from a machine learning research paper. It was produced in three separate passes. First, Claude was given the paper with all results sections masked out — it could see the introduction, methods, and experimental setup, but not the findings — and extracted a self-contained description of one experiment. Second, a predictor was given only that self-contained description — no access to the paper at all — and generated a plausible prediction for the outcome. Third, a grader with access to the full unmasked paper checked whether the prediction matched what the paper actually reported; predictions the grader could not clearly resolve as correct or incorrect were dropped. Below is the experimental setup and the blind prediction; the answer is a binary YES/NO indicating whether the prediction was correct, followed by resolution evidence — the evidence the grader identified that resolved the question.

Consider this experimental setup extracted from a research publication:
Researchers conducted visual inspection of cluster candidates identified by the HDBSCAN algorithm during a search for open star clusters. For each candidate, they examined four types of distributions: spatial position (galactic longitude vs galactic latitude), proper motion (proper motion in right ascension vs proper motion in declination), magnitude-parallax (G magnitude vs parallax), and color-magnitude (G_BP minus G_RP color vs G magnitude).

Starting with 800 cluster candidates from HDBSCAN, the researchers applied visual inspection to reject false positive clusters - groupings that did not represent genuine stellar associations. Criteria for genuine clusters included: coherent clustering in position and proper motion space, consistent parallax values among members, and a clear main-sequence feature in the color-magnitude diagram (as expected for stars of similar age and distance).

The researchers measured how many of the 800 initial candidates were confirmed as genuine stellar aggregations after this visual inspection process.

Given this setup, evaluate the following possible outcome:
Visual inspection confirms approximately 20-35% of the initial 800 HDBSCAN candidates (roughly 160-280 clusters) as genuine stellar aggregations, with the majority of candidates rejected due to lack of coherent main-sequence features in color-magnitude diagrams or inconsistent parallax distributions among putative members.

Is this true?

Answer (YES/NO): NO